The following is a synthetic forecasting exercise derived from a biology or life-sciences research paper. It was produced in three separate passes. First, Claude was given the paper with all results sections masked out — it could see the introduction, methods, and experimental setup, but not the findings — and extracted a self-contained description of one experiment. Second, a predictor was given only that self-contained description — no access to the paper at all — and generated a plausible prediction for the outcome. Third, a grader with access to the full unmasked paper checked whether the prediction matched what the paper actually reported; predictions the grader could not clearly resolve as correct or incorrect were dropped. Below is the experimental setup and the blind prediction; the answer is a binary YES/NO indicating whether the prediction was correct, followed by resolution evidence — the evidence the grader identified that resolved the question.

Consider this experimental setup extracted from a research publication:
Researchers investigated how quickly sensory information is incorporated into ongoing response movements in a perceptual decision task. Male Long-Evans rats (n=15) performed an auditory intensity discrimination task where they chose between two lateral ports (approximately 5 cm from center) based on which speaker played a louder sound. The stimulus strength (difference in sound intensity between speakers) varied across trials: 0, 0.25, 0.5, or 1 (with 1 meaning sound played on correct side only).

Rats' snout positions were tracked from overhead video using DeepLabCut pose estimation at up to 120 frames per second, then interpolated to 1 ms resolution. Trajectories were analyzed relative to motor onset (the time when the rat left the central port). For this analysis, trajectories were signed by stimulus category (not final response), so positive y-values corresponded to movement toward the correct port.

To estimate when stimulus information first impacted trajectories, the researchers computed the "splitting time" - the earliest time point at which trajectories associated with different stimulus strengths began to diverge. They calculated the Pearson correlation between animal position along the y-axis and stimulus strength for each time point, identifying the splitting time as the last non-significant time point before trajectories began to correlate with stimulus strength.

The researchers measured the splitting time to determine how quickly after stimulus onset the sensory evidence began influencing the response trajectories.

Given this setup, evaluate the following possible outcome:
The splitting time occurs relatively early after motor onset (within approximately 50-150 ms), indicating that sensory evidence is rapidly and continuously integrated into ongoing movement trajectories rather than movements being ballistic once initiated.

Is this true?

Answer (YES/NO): NO